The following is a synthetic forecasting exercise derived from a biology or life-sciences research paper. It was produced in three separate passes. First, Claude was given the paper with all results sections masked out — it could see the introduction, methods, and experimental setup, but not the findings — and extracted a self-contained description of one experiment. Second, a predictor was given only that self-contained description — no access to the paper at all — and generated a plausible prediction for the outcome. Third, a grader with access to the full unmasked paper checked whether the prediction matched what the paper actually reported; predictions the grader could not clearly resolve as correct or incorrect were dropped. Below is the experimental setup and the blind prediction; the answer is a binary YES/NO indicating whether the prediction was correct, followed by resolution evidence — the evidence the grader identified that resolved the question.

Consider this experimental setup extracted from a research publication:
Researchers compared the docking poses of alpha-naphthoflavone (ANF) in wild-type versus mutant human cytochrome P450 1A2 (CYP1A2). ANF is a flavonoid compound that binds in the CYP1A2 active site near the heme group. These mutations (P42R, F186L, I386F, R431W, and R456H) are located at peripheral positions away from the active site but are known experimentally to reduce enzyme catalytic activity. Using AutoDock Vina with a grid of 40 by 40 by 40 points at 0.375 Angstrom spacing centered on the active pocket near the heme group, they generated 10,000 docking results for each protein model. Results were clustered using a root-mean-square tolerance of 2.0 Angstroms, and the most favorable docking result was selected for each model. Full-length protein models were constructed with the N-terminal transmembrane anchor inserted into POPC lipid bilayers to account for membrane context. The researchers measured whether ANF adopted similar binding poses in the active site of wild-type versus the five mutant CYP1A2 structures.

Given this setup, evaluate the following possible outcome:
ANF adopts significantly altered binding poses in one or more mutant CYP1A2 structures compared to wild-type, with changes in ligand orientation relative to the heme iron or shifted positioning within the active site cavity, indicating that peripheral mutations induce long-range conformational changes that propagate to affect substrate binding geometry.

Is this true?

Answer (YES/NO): YES